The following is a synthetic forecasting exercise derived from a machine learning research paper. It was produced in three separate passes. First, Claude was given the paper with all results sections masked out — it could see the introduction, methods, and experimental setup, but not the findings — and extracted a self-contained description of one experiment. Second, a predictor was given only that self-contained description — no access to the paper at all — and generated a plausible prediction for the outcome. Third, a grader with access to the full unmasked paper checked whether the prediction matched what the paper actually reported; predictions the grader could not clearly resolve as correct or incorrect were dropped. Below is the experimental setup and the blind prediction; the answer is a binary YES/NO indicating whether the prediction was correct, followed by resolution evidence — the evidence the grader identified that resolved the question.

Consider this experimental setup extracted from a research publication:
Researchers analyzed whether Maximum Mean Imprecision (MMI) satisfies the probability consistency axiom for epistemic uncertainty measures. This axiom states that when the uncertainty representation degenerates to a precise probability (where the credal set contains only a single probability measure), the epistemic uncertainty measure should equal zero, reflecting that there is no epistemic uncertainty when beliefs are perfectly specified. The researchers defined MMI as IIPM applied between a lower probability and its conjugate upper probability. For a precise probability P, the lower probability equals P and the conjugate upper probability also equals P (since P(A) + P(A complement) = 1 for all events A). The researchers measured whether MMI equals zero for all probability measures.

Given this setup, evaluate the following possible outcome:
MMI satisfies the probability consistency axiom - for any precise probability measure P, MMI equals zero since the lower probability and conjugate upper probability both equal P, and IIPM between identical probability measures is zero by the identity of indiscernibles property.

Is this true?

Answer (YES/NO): YES